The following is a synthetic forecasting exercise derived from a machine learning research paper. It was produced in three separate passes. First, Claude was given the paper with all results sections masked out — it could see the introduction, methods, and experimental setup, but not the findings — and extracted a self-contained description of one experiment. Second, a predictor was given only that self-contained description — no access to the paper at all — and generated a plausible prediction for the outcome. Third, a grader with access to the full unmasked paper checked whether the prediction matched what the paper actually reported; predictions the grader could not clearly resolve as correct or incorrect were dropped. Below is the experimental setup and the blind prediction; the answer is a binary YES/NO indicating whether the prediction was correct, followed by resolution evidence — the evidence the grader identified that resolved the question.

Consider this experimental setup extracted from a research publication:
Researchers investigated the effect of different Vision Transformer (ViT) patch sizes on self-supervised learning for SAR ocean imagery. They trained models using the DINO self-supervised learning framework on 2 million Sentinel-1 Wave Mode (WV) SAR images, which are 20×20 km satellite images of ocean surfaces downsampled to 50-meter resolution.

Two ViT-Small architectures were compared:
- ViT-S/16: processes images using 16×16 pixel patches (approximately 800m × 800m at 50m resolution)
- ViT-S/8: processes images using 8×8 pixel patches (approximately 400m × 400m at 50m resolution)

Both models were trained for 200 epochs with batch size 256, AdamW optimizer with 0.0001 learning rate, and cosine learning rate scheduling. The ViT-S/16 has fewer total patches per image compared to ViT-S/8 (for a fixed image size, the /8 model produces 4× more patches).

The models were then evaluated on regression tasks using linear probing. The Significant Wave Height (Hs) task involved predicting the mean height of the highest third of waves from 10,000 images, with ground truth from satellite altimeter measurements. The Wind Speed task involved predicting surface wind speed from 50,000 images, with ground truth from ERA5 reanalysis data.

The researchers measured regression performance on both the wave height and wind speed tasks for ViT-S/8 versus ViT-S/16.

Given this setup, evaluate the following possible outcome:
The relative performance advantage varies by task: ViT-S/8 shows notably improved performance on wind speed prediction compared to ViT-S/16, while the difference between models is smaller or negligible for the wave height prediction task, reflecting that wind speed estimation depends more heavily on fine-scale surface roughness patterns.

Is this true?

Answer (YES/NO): NO